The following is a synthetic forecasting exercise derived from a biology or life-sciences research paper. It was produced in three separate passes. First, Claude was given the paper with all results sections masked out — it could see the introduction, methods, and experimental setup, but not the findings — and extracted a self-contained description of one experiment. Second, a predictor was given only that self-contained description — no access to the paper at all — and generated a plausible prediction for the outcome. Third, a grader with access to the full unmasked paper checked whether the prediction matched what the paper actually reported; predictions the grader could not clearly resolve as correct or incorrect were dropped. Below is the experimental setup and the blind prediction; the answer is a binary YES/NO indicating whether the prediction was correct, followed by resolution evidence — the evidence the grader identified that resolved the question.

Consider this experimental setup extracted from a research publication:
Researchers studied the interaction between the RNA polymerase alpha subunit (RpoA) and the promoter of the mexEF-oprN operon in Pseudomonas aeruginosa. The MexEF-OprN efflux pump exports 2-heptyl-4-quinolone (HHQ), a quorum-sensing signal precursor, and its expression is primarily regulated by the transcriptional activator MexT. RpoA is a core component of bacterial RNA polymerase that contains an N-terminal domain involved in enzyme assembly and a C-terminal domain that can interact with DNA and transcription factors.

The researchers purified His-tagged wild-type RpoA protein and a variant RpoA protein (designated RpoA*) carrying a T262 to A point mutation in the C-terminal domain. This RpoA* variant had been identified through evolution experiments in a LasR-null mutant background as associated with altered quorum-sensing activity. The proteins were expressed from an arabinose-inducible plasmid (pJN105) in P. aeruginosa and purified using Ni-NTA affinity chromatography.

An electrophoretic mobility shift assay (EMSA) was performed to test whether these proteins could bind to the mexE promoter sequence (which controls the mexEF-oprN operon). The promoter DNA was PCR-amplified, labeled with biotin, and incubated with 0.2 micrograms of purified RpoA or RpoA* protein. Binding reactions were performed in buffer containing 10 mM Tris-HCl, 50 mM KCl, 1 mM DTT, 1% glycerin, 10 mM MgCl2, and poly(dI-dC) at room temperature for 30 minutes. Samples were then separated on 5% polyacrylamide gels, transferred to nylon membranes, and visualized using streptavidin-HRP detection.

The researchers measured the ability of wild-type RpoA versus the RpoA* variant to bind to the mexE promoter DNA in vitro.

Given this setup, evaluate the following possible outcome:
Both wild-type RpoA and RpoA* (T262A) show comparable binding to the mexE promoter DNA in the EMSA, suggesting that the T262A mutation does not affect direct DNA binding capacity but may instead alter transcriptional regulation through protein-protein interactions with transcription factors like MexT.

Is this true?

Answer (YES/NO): NO